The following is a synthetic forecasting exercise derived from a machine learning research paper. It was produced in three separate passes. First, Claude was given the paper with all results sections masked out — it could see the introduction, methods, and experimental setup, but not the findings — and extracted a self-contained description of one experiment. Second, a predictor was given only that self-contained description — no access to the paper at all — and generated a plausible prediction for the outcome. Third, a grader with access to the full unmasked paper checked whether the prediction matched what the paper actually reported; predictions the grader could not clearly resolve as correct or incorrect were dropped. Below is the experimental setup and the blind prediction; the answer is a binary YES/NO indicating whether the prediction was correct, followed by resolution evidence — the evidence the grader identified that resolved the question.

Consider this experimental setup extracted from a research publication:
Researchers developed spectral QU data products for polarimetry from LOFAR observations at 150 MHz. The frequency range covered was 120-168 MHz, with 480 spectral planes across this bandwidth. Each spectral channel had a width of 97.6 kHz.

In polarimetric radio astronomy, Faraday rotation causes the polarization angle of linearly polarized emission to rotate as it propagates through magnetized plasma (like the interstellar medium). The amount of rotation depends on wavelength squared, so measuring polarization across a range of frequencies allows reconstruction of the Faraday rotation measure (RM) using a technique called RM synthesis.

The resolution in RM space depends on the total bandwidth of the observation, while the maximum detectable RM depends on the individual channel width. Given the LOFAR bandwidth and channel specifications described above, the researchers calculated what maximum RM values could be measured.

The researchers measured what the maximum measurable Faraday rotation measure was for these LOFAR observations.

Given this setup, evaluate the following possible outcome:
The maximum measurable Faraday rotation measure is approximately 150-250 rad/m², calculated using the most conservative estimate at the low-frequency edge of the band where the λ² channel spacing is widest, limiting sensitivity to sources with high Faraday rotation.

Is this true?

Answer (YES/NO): NO